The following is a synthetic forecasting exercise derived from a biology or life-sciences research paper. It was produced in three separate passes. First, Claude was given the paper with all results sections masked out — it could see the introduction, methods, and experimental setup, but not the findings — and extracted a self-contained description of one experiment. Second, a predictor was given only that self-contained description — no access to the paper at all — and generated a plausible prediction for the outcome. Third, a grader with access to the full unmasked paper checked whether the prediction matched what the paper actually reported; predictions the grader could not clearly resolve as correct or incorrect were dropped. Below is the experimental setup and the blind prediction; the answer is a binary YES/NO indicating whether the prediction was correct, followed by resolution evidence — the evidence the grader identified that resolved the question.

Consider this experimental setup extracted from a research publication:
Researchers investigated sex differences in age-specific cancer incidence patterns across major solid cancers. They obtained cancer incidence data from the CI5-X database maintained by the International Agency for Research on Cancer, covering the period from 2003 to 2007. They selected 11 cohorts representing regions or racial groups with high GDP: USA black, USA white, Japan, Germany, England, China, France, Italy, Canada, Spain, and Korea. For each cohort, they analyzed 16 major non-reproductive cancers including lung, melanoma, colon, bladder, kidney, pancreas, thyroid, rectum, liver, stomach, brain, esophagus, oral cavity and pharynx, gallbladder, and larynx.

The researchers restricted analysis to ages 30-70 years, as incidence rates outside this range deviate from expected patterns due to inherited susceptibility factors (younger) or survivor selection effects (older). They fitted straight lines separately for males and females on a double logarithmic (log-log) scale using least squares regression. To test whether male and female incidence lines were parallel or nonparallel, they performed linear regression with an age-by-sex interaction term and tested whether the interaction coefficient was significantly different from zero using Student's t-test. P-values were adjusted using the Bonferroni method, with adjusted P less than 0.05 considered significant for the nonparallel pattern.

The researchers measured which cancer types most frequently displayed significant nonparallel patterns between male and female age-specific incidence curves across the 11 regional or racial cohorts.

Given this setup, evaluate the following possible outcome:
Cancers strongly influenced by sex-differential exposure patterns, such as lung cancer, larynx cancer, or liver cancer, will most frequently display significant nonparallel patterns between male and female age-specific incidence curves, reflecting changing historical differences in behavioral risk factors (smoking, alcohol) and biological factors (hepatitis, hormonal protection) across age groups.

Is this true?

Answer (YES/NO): NO